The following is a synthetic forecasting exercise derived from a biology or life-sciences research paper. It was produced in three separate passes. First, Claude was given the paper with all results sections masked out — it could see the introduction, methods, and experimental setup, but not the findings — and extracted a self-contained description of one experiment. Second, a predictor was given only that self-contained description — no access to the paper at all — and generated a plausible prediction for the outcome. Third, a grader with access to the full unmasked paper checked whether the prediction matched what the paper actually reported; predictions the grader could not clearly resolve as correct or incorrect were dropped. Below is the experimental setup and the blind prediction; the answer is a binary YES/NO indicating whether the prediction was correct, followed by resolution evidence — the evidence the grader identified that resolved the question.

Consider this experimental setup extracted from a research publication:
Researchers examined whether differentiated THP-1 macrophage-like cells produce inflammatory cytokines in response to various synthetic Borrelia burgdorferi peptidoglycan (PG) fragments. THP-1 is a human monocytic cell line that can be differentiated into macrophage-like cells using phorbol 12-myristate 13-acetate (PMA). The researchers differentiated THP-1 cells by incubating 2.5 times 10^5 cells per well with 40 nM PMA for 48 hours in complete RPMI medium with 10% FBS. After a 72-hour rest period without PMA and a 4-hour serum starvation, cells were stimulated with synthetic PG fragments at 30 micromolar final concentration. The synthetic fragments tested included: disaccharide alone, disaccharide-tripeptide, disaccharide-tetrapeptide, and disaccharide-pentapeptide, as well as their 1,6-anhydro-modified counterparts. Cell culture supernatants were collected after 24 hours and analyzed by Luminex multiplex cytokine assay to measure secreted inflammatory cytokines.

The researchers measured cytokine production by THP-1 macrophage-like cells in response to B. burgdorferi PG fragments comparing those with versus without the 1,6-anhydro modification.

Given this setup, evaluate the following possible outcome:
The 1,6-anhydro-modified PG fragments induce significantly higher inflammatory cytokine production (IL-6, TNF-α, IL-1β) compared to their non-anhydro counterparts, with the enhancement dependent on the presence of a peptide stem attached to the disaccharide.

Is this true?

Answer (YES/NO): NO